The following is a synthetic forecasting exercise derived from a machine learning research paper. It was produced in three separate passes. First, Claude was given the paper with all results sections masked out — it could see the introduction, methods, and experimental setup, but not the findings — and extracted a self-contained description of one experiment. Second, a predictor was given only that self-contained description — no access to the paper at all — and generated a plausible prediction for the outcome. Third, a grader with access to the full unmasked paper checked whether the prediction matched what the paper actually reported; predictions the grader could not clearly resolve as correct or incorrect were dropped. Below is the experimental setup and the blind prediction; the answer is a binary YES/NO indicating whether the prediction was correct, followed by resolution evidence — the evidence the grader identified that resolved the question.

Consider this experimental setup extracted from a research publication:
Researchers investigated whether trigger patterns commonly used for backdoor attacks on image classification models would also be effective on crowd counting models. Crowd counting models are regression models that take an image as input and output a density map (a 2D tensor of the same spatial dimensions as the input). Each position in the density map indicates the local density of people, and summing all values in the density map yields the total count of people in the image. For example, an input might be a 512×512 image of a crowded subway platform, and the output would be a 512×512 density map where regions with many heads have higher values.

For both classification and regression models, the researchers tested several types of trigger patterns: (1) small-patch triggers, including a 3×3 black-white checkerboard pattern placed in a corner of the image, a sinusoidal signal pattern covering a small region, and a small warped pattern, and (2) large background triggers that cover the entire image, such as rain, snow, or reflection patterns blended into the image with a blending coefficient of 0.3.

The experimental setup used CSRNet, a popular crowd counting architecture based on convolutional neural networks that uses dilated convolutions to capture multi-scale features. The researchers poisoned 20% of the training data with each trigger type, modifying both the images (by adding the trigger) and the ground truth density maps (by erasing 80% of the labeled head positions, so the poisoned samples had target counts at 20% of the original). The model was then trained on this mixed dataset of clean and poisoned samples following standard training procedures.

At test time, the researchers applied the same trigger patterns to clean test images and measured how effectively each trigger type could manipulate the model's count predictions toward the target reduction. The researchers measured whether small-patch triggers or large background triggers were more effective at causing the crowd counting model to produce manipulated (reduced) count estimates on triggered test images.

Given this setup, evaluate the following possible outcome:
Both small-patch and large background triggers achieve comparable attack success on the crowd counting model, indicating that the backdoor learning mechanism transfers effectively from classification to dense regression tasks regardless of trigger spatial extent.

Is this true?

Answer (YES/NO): NO